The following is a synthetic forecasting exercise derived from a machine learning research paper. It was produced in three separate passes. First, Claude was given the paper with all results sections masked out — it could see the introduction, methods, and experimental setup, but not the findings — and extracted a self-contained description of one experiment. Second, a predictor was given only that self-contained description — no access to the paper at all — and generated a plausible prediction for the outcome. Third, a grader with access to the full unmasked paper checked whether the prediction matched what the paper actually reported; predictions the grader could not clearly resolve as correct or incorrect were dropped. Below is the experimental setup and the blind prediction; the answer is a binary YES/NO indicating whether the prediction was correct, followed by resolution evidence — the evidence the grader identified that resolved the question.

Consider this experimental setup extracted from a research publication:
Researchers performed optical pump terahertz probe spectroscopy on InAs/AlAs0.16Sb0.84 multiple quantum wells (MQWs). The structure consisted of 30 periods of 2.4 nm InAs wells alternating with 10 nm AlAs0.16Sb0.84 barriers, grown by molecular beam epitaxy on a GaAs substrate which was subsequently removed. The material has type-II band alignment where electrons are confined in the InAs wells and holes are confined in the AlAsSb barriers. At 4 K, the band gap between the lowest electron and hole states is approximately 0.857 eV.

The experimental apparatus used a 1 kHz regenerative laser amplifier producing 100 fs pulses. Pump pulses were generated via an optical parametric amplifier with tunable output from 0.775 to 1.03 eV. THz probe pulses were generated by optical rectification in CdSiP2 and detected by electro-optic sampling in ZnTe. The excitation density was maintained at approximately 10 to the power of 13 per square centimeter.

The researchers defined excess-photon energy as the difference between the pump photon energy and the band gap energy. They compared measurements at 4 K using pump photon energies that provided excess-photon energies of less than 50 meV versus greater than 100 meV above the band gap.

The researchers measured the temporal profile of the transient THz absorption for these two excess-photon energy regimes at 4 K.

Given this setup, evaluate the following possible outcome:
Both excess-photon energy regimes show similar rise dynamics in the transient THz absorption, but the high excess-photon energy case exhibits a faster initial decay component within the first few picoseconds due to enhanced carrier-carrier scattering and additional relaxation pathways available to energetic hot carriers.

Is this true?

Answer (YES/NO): YES